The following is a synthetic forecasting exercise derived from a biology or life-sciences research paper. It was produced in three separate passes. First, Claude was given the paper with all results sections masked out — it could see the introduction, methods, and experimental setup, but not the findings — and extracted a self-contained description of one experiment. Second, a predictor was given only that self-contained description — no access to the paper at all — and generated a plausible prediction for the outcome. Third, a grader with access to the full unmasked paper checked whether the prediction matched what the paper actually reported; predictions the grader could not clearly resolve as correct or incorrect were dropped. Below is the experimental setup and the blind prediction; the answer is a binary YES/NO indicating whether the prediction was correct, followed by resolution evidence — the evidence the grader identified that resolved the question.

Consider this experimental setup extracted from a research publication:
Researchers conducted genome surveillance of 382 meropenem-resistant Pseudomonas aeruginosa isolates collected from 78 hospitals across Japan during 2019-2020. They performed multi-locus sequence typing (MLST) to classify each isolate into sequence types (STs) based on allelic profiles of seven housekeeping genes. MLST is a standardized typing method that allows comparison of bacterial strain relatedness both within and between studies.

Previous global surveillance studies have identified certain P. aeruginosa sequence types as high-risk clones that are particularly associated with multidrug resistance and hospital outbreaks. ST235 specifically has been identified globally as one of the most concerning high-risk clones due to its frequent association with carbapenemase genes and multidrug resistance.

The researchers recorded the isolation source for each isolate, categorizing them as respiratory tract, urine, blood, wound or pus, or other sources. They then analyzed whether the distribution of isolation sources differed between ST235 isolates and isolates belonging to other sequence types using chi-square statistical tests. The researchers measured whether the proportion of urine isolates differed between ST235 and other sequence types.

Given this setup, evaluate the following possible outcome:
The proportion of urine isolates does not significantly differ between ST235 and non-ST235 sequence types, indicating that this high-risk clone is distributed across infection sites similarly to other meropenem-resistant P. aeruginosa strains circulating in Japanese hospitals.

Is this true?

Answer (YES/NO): NO